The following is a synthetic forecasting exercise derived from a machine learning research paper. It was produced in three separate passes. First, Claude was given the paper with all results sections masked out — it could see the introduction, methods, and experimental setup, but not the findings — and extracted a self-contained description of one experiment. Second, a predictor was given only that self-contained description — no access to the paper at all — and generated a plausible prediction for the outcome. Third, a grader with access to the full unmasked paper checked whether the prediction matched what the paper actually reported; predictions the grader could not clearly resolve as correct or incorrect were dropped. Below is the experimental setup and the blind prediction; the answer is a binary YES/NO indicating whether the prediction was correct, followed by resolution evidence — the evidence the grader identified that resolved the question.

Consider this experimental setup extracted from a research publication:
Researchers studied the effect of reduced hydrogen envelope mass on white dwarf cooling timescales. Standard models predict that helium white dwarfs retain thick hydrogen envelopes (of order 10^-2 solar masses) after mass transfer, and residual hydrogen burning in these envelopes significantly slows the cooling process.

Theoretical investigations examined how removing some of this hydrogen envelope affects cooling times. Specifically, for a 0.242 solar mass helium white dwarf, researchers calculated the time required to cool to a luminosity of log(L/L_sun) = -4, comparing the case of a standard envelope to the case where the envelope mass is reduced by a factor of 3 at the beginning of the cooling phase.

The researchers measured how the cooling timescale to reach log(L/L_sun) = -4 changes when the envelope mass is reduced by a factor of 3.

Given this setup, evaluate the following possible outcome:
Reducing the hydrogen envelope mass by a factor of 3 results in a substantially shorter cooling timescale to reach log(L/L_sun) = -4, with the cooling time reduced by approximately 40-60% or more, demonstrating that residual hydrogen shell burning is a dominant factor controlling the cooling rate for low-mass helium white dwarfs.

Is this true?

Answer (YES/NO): YES